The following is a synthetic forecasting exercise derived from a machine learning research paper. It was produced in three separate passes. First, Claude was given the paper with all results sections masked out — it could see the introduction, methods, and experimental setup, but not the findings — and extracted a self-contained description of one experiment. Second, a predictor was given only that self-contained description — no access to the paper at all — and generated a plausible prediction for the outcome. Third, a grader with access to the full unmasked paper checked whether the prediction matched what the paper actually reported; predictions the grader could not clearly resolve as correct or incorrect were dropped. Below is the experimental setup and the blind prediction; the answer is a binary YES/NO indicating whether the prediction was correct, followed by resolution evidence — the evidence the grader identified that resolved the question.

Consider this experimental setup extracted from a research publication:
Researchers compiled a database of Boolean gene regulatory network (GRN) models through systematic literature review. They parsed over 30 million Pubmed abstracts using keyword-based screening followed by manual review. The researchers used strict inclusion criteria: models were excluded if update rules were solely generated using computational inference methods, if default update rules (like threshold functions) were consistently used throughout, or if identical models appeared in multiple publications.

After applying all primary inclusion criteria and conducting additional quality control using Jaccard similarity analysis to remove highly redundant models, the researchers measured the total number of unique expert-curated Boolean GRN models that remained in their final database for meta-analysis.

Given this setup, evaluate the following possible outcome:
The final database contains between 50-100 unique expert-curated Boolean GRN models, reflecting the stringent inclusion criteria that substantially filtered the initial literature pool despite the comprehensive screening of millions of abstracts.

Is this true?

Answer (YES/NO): NO